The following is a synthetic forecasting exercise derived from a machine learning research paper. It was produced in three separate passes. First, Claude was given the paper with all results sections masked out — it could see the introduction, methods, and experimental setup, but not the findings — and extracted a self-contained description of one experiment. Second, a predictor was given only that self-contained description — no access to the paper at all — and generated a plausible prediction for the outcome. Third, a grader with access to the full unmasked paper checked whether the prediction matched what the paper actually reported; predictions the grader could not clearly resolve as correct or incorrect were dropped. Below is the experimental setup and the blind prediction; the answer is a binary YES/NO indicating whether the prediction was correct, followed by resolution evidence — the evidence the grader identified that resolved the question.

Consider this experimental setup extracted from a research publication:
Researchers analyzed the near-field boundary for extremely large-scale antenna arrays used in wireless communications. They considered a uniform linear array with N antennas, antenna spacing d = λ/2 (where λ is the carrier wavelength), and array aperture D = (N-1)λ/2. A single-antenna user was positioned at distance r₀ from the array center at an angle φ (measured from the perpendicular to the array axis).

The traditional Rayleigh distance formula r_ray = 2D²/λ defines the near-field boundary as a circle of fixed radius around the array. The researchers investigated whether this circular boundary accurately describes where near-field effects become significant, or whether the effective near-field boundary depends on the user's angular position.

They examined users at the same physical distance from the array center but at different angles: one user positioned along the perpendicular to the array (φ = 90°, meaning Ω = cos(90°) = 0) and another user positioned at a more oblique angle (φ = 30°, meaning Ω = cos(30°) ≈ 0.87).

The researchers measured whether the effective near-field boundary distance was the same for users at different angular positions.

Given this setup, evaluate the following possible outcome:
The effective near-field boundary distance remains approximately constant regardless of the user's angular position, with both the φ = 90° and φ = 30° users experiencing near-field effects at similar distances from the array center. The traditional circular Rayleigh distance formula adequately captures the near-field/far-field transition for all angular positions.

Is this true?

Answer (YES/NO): NO